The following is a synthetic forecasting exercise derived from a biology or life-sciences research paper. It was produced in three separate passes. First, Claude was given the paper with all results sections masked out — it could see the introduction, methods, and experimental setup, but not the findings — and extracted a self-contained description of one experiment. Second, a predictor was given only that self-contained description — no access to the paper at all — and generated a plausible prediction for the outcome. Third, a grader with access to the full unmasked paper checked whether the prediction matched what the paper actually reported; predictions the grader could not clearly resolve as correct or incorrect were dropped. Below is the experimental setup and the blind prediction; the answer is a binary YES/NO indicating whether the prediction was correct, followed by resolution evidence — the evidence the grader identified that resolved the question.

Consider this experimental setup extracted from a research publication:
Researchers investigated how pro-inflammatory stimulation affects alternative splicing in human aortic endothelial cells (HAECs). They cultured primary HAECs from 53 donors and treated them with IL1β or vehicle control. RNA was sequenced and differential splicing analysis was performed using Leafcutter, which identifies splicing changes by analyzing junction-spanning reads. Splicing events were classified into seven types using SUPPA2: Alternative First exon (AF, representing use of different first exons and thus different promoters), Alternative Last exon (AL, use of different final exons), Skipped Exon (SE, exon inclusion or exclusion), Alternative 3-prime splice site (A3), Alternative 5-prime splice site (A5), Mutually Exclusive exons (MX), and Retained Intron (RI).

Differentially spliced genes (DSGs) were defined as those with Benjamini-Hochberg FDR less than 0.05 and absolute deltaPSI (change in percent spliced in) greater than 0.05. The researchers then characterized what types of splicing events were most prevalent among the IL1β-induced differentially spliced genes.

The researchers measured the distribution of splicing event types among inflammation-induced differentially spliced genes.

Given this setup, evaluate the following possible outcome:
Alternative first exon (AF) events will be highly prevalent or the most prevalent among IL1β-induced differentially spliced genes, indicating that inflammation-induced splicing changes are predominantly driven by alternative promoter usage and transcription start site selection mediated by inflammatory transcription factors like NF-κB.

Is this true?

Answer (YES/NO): YES